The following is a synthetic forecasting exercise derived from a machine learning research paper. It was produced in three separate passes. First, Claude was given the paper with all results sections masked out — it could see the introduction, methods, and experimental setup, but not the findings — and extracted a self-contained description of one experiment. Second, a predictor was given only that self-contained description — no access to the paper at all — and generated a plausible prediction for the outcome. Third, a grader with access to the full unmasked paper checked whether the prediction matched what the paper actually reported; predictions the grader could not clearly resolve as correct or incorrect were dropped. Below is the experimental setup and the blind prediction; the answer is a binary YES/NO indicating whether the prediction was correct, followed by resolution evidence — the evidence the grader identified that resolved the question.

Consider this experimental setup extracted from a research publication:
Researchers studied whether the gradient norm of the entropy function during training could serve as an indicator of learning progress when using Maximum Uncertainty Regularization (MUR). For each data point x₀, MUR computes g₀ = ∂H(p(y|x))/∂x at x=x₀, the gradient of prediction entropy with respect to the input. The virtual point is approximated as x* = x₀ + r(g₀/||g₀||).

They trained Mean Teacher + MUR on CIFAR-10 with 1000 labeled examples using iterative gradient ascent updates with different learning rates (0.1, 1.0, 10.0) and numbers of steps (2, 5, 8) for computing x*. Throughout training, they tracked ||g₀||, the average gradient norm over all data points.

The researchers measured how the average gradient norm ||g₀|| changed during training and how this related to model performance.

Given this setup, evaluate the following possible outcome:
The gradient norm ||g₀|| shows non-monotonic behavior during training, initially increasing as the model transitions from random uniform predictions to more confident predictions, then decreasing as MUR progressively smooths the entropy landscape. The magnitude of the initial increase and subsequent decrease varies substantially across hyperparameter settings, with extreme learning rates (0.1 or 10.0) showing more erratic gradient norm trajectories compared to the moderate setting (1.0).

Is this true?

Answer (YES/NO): NO